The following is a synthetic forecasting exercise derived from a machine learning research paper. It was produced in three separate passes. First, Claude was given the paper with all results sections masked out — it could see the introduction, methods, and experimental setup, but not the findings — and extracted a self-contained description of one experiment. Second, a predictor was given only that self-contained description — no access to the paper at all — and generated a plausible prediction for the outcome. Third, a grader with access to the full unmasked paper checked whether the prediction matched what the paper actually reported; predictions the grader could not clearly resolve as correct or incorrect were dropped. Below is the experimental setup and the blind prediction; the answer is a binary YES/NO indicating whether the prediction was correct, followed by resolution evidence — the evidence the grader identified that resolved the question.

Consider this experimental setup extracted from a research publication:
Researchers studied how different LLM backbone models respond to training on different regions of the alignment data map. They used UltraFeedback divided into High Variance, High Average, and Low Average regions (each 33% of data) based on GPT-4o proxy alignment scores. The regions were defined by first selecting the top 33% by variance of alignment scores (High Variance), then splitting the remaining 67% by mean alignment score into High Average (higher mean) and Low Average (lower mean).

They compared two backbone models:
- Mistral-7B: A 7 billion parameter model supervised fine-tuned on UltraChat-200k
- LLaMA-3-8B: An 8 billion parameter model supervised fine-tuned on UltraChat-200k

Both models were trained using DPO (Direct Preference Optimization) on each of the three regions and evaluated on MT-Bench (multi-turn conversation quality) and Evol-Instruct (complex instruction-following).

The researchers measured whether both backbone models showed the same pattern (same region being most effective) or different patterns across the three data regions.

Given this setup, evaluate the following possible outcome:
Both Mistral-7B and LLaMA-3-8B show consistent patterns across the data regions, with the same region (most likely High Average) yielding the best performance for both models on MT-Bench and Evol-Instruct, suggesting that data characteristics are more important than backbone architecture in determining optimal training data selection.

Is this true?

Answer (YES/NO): YES